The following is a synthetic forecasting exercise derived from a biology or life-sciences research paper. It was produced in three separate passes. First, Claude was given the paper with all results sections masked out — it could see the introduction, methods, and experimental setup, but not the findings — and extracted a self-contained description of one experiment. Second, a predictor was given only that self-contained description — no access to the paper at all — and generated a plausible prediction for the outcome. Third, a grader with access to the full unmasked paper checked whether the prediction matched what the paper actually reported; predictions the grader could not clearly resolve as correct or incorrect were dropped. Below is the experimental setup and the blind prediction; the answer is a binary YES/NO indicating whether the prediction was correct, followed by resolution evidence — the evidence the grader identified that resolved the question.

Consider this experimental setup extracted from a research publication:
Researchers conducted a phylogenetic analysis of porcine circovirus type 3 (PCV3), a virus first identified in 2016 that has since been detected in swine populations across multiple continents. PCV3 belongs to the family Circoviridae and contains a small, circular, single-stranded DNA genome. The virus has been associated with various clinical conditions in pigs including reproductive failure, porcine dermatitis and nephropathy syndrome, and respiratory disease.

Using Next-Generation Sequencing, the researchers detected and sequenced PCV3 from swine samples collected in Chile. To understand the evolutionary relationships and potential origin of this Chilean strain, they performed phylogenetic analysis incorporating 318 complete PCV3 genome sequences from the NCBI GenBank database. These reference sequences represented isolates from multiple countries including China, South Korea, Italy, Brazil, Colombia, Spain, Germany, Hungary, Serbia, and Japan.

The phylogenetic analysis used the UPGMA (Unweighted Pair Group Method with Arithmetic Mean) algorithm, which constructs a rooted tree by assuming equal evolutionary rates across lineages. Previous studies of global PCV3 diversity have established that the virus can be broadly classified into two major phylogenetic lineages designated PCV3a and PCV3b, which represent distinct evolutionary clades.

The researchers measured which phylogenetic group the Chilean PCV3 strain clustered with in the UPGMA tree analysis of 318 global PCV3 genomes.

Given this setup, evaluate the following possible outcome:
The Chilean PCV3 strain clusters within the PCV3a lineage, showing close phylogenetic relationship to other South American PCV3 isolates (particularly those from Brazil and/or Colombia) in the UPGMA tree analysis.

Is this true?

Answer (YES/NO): NO